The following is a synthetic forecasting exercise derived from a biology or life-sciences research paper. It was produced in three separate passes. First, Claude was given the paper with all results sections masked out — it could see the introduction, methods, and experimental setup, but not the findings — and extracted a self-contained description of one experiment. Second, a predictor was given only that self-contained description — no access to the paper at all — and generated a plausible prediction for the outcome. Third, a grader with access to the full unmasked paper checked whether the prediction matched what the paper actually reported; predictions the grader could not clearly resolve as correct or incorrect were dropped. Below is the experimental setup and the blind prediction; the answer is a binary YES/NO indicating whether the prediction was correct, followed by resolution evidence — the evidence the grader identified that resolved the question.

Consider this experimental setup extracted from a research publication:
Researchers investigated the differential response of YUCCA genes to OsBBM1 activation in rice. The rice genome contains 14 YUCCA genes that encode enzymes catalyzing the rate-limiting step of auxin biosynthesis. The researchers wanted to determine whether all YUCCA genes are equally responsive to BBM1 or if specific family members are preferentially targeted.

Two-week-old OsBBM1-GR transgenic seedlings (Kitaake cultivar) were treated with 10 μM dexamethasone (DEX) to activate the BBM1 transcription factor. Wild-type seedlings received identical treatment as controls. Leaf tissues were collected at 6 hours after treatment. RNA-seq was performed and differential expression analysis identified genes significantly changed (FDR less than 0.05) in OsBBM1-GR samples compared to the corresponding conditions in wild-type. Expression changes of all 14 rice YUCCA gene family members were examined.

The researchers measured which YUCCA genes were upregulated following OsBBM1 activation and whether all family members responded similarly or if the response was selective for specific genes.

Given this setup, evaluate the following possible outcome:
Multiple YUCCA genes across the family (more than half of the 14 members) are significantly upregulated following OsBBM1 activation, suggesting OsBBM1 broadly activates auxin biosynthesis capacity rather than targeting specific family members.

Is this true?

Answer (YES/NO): NO